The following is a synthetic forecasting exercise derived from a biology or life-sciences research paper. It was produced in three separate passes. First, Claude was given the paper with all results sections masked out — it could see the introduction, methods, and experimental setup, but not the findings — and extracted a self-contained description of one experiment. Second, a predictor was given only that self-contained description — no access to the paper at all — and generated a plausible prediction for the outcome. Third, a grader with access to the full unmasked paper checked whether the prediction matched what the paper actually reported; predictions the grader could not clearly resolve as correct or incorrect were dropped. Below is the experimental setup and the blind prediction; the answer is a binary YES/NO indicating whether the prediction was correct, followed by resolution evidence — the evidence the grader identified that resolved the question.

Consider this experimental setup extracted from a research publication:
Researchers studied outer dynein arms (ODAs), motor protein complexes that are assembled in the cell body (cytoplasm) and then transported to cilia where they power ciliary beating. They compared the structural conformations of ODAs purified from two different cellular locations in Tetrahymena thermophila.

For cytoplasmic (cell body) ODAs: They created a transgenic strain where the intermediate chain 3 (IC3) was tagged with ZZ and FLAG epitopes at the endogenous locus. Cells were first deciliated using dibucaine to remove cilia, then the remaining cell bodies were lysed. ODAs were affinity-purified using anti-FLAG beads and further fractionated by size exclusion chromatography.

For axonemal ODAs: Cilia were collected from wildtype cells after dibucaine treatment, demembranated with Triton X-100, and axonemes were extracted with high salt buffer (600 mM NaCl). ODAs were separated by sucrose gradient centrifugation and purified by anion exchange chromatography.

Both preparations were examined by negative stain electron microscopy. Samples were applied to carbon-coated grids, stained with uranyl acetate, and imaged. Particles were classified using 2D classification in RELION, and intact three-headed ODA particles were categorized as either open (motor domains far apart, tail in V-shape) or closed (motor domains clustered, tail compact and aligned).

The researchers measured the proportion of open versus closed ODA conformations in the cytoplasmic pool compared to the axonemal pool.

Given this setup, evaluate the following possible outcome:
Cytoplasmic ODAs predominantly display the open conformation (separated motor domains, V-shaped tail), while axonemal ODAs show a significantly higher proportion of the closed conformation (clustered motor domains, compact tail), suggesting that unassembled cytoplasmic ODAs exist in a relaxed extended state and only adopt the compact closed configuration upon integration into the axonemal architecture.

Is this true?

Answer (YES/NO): NO